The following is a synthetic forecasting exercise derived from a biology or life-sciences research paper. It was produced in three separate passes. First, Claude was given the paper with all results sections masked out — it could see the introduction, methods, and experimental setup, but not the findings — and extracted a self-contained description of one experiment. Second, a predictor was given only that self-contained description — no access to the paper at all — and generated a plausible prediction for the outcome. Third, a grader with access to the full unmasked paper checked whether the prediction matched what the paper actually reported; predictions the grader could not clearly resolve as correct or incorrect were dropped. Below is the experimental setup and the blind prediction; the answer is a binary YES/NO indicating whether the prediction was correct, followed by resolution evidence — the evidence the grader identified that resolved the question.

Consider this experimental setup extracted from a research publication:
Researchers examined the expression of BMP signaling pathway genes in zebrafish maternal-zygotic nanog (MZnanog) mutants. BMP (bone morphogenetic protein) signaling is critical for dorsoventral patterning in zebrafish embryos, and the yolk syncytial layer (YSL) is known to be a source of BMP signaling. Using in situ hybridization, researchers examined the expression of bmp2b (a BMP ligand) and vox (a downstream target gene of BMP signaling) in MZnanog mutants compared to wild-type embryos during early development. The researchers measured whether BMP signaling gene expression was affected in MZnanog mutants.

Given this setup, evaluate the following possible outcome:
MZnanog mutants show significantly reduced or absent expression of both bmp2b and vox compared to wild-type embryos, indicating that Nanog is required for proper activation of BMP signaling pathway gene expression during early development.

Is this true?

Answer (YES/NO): YES